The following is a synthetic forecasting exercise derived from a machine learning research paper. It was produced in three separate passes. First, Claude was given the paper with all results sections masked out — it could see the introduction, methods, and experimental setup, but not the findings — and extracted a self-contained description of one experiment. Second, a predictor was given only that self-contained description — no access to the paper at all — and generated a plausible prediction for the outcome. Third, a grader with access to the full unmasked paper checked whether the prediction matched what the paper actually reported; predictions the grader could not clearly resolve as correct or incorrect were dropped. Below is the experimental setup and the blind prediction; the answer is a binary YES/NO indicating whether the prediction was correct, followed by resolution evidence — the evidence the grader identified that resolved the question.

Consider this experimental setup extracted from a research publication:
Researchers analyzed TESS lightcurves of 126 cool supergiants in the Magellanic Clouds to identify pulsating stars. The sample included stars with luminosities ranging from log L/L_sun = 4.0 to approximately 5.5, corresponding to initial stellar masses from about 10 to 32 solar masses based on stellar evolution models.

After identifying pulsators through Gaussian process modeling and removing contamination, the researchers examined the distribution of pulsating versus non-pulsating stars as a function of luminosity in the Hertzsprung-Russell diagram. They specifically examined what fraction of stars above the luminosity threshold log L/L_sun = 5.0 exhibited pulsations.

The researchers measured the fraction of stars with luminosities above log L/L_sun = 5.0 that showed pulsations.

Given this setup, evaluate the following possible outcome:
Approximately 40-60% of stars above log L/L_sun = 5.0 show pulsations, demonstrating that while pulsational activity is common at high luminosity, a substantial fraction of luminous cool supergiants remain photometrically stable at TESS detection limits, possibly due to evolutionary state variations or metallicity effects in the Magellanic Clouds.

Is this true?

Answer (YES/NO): NO